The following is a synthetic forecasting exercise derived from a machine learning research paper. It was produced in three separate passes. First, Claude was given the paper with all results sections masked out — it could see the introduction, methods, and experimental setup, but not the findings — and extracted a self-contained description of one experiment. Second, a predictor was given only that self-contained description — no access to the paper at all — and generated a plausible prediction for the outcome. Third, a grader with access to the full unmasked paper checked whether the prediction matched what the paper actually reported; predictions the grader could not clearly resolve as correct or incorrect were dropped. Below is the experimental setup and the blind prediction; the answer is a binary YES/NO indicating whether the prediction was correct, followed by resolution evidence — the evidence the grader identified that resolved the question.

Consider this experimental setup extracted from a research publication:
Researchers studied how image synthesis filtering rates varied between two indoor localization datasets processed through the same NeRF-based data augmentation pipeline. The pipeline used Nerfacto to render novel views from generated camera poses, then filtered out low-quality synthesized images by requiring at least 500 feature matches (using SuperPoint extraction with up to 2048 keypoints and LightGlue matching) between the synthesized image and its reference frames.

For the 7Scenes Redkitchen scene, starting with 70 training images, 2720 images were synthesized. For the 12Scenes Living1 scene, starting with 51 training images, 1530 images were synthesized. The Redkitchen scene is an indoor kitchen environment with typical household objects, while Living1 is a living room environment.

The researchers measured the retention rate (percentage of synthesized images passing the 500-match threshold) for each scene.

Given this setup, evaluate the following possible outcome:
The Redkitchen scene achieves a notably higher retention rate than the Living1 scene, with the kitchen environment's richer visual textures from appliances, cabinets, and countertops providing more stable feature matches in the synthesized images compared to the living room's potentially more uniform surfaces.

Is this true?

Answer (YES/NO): NO